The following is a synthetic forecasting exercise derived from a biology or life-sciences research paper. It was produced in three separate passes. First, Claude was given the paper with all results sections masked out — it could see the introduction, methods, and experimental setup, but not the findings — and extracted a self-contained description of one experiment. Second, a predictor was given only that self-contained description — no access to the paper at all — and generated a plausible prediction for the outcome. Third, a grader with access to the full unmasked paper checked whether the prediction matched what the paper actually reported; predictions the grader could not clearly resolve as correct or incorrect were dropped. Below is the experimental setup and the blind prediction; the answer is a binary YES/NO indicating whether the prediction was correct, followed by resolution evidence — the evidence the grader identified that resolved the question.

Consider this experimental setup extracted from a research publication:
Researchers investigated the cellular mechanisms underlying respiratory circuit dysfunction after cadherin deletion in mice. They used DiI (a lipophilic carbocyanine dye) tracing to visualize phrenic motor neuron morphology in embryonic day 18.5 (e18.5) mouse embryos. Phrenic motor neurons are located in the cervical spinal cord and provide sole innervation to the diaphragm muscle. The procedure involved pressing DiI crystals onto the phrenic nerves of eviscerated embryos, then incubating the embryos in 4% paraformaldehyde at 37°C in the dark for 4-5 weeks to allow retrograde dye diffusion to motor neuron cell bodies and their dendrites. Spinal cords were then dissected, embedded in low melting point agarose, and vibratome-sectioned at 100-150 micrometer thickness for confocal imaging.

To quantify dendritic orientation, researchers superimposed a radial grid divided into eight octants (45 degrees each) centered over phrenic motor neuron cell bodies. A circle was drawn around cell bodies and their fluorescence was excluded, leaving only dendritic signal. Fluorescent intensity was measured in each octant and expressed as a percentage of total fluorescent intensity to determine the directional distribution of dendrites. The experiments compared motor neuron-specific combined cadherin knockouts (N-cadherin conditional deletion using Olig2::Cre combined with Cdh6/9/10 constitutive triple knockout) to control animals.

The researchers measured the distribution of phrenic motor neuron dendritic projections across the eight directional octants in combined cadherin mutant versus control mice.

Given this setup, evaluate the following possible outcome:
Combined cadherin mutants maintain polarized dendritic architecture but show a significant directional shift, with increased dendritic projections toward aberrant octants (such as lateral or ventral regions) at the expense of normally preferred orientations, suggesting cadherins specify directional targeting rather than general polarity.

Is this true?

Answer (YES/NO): YES